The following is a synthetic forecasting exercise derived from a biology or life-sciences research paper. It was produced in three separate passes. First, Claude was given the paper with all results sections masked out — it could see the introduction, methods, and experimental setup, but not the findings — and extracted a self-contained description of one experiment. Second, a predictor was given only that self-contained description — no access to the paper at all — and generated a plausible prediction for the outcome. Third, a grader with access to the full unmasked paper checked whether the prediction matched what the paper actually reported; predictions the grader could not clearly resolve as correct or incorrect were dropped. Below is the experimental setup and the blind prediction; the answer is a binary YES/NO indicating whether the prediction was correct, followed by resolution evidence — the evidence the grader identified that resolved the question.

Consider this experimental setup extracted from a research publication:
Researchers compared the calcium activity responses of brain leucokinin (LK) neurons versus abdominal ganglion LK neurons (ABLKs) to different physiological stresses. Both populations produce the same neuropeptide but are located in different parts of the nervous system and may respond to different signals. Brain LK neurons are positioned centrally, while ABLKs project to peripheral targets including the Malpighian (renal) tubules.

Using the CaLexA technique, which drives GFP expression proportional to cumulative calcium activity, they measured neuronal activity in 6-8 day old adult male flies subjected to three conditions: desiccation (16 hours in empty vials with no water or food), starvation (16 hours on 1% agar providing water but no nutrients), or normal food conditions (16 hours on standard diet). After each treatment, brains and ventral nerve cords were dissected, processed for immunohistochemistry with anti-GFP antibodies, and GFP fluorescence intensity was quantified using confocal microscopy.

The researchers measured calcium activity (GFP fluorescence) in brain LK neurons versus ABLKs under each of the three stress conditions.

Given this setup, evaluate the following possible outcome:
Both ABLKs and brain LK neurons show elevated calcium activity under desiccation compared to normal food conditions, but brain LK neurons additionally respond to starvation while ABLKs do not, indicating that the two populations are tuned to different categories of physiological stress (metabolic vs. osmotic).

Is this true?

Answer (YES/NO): NO